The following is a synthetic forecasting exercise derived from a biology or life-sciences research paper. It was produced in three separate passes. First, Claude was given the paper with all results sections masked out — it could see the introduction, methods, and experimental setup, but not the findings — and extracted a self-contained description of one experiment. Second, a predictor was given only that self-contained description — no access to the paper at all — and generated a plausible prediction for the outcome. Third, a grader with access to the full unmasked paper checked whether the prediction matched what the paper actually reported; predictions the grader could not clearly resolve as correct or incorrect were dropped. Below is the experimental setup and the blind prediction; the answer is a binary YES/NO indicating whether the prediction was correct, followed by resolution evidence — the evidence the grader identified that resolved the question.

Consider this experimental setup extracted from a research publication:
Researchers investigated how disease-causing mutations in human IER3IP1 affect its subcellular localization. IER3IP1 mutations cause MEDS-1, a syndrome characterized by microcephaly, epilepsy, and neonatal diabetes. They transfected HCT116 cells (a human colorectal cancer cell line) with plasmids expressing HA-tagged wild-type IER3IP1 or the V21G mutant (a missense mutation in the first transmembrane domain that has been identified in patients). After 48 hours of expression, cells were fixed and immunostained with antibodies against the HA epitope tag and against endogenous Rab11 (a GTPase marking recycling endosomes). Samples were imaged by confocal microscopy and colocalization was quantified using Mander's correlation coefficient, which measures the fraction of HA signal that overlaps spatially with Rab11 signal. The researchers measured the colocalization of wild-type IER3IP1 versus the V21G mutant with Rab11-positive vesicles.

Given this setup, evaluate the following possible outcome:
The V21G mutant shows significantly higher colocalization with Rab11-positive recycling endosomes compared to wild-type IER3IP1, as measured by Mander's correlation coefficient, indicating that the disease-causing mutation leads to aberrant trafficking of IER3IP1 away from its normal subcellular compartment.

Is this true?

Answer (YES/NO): NO